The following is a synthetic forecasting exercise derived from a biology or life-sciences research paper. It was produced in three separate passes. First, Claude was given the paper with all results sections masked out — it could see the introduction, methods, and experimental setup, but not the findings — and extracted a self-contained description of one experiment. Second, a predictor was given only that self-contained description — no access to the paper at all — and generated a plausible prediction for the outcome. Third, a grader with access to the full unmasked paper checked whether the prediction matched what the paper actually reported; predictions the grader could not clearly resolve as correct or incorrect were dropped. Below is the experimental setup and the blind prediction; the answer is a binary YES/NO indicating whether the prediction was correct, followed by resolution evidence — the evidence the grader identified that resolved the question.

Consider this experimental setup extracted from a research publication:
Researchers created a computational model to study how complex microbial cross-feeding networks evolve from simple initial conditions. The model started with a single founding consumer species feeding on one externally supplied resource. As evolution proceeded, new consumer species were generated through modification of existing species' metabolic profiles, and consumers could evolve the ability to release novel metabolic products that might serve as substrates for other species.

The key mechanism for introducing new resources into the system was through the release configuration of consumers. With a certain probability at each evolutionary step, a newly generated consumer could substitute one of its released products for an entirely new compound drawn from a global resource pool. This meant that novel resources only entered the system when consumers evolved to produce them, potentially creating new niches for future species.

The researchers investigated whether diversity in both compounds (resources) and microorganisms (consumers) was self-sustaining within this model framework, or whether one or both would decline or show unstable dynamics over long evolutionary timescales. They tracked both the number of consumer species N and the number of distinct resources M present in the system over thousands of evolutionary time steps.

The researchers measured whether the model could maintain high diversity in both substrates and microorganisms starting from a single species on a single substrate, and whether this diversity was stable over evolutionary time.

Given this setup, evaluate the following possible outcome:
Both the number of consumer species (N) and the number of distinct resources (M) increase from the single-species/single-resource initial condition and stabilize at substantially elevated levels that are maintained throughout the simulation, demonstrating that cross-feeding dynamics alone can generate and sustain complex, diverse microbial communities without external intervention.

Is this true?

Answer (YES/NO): YES